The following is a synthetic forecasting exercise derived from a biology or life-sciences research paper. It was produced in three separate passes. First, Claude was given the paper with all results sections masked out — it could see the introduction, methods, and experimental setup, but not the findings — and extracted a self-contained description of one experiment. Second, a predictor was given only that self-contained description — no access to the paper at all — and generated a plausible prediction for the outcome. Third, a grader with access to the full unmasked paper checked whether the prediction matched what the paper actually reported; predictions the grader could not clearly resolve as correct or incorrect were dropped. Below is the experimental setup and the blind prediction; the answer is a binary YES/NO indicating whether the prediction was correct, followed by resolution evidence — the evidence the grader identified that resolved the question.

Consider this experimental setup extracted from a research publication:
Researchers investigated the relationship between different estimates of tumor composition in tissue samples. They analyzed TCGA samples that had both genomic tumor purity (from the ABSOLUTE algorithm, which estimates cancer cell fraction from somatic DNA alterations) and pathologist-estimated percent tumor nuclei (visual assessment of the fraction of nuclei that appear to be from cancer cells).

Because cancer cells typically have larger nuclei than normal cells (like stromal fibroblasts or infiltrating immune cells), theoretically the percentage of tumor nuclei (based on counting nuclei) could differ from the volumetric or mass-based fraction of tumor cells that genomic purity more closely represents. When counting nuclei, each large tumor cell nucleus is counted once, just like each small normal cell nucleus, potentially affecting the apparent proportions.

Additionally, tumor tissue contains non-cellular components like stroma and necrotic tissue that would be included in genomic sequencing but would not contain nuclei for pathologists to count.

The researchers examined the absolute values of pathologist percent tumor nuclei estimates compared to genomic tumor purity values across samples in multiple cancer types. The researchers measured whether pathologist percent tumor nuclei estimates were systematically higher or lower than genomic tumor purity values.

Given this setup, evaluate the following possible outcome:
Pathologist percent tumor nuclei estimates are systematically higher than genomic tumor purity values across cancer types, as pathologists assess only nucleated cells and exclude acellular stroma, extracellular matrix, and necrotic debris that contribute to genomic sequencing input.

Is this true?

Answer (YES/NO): YES